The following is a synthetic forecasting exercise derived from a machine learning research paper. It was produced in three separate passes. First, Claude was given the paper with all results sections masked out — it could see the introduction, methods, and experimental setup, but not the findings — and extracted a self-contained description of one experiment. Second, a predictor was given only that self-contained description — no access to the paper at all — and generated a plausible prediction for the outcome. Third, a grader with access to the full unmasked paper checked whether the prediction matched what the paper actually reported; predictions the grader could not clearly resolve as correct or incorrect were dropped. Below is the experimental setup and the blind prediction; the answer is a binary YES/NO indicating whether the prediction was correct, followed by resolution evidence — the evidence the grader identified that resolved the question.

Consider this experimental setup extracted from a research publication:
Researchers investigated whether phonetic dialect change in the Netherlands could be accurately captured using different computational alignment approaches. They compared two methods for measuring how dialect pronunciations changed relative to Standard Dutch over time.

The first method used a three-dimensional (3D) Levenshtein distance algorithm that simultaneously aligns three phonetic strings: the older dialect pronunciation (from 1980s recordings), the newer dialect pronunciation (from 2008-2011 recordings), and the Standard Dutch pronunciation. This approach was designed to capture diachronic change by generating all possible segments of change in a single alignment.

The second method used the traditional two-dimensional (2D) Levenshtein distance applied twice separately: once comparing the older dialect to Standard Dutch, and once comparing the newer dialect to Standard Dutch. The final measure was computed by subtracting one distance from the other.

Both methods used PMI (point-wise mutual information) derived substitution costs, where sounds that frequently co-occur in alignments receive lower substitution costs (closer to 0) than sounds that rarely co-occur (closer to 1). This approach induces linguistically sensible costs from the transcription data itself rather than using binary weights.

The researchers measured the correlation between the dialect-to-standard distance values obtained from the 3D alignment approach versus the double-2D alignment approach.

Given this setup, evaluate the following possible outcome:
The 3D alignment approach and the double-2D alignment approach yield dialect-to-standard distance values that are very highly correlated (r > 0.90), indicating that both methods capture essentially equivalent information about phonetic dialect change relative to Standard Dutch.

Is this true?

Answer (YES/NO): YES